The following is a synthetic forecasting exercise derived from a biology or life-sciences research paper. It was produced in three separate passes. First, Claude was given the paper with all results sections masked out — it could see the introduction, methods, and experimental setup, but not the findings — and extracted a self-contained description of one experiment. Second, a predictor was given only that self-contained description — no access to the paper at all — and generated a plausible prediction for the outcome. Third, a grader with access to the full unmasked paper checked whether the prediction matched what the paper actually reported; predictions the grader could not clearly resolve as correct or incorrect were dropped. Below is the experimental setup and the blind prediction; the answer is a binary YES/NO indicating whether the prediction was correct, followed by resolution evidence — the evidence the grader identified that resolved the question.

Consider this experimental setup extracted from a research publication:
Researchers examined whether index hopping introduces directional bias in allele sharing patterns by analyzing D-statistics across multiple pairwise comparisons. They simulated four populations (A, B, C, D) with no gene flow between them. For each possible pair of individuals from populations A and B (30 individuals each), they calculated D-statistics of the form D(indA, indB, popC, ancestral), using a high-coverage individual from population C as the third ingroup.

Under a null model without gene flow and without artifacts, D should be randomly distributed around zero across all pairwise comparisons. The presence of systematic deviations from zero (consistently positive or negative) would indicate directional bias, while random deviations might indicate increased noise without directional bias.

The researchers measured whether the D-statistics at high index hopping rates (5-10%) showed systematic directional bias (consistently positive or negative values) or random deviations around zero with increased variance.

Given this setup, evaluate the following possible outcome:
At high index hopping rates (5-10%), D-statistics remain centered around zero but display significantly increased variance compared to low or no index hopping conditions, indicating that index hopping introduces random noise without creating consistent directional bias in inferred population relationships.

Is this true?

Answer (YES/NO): NO